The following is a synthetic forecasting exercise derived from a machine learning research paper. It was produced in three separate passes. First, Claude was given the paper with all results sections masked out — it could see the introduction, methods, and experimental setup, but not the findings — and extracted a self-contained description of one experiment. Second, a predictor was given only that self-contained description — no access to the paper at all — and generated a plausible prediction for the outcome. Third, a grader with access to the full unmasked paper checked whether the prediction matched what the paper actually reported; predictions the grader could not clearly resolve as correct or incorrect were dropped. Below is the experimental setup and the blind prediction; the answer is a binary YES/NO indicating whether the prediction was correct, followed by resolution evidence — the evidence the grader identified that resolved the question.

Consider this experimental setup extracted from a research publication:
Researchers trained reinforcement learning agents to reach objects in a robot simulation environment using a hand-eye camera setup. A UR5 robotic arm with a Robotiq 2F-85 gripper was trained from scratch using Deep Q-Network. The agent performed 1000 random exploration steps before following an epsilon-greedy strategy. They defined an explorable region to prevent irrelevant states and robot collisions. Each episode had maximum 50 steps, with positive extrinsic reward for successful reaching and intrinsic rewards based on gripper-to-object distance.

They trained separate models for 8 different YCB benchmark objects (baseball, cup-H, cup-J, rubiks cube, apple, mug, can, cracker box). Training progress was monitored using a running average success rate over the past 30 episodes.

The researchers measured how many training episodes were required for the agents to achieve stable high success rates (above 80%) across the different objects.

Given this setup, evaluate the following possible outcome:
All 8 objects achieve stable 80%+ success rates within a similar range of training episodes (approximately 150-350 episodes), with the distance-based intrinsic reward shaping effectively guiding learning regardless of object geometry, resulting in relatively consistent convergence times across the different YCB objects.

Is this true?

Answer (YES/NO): NO